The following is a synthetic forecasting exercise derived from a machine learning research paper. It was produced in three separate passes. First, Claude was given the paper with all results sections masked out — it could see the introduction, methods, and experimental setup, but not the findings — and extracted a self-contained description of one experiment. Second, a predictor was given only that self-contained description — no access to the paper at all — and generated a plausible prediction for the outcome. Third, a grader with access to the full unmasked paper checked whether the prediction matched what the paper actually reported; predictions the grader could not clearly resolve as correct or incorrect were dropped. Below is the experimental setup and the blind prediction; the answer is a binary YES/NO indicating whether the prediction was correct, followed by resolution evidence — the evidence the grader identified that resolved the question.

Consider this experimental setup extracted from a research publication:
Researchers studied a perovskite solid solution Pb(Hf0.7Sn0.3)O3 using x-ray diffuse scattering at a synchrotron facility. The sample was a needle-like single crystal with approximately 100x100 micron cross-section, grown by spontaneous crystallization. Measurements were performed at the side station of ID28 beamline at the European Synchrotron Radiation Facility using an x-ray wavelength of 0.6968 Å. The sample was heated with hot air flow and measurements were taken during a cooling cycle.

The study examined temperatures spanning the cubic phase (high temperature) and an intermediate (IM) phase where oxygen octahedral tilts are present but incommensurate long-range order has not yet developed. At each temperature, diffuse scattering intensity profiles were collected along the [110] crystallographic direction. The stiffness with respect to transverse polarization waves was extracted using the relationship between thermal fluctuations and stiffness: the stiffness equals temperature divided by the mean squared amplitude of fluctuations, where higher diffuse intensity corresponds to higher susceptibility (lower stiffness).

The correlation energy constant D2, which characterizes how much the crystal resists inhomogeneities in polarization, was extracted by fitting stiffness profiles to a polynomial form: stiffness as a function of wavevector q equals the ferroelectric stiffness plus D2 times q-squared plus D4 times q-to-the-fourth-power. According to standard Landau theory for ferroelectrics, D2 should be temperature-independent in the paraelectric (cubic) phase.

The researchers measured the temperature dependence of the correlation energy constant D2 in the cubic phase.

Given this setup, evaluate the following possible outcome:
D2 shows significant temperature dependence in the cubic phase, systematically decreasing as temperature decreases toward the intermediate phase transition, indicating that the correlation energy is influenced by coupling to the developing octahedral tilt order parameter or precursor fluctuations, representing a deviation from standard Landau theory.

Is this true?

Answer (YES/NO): NO